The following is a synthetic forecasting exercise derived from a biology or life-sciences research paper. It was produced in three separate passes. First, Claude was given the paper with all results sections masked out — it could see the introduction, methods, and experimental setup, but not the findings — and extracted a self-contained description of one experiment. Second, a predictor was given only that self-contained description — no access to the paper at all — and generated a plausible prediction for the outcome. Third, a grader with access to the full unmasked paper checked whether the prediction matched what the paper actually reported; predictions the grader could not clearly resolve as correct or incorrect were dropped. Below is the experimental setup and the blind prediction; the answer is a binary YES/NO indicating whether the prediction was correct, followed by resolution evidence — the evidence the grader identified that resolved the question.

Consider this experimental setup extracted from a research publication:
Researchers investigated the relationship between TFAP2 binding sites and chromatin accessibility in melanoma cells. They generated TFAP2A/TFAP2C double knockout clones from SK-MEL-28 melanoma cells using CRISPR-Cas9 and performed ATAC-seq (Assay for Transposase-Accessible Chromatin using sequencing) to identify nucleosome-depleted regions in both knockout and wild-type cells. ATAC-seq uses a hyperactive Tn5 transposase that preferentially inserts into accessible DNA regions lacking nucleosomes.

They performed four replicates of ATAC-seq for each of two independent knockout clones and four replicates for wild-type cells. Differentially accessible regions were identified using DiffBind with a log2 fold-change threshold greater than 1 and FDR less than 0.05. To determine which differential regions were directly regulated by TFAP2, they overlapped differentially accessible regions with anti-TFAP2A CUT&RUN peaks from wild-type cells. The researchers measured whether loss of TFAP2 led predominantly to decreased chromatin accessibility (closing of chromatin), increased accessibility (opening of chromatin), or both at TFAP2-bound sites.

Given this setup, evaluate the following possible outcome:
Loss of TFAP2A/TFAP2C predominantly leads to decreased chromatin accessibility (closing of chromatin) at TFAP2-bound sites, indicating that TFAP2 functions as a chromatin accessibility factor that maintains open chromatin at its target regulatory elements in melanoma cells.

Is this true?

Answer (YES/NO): NO